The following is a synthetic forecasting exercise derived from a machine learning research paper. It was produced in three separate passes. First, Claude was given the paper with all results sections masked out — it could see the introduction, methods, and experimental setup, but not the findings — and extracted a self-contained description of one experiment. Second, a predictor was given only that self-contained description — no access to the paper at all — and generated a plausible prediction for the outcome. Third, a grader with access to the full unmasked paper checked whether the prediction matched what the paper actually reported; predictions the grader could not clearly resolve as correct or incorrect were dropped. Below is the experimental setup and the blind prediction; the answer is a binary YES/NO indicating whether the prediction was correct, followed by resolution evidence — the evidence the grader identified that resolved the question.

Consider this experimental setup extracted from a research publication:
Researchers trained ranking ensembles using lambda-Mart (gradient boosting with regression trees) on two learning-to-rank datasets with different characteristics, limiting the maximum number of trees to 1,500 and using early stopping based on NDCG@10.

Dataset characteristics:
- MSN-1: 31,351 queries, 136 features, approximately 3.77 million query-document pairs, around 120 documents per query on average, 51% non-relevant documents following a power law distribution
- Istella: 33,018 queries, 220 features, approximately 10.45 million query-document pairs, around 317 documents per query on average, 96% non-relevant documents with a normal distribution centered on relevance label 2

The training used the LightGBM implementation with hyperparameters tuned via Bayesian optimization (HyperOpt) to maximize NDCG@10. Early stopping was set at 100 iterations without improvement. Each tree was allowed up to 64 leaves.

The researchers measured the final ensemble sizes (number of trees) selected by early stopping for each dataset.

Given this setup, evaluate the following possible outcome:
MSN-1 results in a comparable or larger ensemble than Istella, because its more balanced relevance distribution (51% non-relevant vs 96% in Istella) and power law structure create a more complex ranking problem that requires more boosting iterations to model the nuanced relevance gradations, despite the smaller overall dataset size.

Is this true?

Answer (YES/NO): NO